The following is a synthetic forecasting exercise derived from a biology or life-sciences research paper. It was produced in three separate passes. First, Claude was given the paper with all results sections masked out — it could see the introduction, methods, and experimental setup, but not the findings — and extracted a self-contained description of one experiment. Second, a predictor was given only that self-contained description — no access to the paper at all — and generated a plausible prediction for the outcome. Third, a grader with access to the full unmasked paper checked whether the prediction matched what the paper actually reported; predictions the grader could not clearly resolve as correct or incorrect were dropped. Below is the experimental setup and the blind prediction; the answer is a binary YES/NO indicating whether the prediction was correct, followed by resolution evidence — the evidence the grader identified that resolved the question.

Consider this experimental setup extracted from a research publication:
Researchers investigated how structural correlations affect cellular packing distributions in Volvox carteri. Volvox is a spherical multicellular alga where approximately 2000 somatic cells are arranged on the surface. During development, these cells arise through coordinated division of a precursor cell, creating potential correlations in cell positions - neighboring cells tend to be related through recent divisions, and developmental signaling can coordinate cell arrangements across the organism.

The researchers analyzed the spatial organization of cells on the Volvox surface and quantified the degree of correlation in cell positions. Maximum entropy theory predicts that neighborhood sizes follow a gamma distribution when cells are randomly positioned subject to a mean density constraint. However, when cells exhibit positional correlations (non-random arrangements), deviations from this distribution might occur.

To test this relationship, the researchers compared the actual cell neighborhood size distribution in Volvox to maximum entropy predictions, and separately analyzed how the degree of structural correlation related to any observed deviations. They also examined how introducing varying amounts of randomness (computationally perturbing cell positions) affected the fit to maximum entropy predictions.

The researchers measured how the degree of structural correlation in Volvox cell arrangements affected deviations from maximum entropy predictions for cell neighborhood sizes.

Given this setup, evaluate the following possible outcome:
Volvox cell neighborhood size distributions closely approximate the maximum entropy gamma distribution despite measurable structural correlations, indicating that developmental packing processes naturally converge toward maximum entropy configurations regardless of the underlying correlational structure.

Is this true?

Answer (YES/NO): NO